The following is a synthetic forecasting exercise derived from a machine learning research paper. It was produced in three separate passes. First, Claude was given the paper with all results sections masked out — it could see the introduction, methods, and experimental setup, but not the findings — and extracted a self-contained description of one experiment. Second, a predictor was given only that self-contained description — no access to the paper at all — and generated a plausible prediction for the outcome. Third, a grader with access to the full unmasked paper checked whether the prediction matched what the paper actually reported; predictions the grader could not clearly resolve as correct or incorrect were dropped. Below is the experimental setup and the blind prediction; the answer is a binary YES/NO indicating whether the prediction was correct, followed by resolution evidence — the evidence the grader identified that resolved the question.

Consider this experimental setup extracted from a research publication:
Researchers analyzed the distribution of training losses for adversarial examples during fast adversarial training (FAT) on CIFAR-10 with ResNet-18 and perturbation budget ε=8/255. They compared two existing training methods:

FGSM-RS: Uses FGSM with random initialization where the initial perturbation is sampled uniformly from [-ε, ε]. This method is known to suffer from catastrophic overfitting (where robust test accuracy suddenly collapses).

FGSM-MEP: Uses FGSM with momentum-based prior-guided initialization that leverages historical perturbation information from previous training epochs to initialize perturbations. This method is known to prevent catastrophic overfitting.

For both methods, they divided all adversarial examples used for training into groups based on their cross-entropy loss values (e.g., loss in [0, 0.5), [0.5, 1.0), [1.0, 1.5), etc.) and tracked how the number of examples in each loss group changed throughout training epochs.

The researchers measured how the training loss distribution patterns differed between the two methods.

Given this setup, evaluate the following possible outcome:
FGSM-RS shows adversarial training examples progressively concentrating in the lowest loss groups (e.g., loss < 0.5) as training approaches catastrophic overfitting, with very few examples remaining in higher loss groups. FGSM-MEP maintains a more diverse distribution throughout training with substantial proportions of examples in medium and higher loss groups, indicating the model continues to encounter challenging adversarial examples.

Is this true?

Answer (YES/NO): NO